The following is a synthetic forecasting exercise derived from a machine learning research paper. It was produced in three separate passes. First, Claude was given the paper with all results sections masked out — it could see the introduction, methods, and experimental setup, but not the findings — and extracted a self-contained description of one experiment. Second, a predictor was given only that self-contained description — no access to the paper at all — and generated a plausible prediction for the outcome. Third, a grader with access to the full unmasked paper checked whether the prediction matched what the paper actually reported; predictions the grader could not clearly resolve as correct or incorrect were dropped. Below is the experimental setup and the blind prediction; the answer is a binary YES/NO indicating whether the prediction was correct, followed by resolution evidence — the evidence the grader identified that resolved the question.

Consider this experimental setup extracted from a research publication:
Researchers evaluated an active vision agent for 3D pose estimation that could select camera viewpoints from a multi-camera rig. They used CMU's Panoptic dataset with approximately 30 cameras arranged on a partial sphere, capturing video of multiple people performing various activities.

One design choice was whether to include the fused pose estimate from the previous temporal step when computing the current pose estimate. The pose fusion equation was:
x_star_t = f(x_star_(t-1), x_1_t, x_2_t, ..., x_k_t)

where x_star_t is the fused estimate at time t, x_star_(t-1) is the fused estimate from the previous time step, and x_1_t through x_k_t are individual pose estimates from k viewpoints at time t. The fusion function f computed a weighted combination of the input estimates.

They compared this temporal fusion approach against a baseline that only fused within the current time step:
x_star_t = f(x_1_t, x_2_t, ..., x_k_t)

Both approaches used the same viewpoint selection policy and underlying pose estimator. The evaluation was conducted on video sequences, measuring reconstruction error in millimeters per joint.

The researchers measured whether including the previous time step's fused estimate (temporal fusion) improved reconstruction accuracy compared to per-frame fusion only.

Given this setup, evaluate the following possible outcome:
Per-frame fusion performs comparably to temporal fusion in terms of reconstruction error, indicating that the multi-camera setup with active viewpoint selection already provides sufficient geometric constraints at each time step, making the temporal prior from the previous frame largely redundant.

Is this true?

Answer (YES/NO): NO